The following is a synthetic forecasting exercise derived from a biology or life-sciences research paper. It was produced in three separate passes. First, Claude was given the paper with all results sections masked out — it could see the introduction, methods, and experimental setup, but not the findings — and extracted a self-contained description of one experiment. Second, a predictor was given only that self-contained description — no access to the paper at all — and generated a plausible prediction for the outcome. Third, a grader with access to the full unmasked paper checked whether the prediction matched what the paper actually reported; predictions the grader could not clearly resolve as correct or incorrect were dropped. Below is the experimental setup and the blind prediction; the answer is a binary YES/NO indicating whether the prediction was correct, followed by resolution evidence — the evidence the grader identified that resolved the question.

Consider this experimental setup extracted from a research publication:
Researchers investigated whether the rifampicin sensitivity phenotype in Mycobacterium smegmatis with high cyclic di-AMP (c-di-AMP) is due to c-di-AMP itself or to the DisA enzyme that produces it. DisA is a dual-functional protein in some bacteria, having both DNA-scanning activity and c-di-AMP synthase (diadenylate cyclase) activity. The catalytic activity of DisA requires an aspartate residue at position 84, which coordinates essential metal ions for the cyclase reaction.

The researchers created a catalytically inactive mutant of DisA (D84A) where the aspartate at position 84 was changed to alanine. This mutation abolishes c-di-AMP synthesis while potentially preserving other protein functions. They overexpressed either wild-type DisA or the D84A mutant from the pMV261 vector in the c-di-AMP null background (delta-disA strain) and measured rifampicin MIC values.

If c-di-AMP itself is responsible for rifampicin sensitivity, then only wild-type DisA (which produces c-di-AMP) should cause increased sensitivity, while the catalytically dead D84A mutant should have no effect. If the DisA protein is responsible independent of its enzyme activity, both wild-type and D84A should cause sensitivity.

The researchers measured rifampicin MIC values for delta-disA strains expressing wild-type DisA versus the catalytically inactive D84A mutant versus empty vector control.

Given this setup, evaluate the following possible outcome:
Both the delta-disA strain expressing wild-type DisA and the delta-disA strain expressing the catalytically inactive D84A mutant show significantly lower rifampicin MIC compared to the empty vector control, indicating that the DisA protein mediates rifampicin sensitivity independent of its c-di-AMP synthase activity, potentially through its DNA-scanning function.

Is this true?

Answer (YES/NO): NO